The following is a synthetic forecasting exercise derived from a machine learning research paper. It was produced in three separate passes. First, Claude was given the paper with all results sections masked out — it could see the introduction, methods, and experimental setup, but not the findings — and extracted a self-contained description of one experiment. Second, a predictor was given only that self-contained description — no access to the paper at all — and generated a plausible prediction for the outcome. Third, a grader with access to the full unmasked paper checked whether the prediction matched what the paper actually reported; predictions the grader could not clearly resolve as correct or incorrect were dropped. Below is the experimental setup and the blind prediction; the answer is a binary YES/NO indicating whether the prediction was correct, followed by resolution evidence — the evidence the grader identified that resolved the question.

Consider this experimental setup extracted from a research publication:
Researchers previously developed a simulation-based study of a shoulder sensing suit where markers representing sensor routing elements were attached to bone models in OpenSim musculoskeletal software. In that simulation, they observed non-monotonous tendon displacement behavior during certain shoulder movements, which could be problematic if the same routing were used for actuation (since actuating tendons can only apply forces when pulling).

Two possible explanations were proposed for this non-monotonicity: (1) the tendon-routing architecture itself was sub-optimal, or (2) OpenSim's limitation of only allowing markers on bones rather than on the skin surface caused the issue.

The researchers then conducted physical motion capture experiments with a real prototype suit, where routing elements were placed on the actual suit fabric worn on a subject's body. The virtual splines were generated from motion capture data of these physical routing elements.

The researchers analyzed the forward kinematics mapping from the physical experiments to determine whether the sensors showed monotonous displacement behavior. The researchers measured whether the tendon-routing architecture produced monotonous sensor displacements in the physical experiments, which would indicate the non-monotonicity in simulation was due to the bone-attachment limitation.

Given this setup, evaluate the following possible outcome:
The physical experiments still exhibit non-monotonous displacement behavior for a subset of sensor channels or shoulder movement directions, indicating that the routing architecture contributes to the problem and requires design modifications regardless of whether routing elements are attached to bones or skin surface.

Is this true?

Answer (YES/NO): NO